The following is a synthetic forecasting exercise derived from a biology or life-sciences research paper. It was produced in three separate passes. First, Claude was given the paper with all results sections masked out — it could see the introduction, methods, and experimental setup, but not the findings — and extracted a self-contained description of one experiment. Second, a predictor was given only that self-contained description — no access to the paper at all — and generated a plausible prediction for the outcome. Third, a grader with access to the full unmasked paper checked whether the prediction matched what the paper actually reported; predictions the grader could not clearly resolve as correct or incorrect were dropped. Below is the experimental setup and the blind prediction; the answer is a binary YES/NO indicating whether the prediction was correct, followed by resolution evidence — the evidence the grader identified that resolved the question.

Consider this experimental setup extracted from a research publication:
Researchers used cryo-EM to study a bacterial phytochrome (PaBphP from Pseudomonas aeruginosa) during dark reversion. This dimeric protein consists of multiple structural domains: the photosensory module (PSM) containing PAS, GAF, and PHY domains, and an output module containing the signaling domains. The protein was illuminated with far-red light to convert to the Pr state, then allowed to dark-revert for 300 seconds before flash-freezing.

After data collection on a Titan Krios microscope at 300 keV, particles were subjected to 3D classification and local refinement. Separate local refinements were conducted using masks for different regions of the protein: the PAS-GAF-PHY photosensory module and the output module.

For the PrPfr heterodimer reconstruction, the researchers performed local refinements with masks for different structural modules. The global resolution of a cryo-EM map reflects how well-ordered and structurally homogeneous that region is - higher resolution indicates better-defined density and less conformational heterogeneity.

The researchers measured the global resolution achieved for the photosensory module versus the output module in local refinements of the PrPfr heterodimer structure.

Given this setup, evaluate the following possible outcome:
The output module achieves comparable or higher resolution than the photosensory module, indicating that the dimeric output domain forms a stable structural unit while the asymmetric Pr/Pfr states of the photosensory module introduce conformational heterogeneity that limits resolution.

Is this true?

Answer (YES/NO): NO